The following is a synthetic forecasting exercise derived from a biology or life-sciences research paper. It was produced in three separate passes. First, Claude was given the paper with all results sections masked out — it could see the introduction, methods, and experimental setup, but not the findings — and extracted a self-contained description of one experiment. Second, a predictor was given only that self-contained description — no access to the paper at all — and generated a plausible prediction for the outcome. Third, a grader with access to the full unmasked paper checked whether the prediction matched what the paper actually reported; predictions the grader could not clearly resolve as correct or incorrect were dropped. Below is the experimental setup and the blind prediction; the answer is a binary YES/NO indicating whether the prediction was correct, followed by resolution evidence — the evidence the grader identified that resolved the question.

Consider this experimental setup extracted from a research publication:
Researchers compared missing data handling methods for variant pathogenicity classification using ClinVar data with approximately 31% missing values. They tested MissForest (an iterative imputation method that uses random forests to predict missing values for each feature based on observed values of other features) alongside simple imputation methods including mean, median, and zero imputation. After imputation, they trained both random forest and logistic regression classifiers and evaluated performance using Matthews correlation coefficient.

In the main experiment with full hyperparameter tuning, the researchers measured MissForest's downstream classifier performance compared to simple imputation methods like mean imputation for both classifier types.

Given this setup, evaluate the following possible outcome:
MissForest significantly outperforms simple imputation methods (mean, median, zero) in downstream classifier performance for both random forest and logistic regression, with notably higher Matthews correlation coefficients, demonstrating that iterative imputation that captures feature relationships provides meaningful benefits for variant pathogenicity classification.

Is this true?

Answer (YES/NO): NO